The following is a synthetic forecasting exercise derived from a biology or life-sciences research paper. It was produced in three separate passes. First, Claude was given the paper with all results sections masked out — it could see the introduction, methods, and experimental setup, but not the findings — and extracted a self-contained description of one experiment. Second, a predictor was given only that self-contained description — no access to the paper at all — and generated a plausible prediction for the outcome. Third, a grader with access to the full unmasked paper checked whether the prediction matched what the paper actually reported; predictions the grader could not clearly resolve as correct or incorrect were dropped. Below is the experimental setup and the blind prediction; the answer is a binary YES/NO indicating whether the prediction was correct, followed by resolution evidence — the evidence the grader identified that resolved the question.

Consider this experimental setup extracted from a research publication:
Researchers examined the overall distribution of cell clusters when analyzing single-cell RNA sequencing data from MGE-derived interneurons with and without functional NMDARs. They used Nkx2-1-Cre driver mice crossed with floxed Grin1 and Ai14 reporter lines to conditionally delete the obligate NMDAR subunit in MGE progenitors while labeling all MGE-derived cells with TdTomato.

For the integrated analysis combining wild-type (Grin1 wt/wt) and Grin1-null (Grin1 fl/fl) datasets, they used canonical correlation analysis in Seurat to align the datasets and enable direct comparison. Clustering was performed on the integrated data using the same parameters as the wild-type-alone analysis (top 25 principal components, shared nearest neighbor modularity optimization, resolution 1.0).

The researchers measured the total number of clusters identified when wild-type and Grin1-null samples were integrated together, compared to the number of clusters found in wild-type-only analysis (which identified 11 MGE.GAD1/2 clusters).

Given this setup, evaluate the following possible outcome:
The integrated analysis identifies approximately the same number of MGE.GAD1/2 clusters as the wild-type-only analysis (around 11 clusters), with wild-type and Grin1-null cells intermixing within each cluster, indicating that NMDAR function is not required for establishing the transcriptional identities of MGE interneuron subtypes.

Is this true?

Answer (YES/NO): NO